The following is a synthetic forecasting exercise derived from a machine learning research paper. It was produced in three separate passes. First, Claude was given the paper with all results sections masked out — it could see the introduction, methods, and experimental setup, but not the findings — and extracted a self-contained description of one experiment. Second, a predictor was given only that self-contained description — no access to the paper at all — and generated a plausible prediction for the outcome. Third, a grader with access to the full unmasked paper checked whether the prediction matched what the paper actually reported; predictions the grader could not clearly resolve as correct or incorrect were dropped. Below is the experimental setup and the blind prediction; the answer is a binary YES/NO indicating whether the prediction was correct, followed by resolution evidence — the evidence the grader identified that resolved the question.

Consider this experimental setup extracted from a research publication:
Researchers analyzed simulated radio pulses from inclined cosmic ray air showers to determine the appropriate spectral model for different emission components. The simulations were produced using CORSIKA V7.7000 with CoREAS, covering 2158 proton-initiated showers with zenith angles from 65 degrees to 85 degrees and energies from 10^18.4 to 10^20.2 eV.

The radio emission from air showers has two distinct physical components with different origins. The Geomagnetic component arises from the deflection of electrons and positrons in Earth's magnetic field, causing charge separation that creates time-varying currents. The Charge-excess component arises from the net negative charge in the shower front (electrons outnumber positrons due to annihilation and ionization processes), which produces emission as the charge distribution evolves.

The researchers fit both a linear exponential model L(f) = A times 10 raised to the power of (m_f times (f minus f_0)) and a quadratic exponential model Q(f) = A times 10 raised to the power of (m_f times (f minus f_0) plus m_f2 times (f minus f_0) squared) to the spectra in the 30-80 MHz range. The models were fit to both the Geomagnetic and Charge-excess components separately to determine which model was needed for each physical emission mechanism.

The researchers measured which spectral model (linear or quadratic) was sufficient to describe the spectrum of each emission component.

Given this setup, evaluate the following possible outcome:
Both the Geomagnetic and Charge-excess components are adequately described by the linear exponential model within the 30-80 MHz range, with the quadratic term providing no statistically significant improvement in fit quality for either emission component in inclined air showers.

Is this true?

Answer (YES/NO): NO